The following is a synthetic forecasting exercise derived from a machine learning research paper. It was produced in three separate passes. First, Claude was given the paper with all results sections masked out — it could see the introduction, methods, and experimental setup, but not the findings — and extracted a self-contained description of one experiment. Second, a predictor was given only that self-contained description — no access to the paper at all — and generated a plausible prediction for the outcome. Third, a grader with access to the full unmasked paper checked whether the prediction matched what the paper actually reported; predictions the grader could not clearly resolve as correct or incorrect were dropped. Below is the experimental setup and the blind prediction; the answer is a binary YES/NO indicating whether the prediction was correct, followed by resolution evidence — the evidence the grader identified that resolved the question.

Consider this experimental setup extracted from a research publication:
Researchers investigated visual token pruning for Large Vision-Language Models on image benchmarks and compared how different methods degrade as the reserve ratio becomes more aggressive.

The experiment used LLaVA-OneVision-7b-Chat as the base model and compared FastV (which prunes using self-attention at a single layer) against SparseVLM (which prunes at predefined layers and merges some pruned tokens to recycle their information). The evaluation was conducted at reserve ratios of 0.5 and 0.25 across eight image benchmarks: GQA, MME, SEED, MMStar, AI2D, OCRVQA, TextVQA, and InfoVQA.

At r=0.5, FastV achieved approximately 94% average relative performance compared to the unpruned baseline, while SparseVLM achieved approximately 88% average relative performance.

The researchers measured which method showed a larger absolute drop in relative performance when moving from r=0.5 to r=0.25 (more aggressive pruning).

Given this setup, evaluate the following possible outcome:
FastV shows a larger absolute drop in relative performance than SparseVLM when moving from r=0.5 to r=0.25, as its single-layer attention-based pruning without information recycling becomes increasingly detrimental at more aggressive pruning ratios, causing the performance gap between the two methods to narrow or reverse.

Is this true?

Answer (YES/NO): NO